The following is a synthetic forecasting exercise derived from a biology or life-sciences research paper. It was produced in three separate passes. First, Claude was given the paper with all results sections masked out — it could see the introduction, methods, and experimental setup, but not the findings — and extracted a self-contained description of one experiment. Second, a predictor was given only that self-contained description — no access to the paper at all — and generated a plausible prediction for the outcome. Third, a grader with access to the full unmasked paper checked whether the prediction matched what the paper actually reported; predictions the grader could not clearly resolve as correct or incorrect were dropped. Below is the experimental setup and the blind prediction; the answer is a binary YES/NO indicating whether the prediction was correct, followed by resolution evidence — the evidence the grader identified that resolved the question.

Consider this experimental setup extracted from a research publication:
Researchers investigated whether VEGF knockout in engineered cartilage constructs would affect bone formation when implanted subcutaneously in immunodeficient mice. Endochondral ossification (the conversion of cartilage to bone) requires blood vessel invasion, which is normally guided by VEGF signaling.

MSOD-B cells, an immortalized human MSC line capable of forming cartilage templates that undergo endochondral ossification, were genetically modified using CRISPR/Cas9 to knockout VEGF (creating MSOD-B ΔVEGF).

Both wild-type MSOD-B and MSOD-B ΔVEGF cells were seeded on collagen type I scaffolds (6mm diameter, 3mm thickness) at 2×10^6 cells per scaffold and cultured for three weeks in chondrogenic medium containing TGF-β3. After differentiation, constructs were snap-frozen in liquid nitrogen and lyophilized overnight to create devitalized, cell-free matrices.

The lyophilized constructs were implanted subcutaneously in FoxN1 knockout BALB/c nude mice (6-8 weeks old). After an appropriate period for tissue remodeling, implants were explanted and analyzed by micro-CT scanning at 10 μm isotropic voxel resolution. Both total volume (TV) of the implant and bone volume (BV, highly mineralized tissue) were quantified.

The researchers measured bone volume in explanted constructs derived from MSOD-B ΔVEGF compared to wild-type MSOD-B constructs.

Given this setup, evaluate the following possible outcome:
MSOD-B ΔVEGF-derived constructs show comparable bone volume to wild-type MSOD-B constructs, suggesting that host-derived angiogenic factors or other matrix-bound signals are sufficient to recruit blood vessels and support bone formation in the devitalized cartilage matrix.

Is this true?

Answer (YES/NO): YES